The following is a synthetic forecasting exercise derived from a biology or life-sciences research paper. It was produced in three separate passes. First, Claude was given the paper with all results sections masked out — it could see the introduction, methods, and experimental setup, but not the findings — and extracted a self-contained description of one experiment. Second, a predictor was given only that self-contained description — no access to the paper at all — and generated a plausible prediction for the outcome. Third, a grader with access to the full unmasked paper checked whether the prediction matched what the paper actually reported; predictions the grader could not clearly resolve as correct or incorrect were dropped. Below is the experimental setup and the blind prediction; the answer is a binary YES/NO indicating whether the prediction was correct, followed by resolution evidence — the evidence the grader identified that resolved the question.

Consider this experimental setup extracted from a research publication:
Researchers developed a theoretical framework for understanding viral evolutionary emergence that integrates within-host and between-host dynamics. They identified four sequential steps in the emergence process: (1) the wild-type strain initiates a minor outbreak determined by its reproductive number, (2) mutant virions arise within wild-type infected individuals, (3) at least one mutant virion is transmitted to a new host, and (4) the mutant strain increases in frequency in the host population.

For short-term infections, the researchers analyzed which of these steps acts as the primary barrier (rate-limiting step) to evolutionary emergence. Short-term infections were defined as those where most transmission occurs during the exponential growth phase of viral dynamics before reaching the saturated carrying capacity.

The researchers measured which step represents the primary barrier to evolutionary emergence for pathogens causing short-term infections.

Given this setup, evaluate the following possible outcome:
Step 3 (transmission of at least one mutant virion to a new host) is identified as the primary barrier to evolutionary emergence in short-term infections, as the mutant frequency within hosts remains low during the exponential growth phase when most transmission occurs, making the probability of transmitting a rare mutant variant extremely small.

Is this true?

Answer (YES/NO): YES